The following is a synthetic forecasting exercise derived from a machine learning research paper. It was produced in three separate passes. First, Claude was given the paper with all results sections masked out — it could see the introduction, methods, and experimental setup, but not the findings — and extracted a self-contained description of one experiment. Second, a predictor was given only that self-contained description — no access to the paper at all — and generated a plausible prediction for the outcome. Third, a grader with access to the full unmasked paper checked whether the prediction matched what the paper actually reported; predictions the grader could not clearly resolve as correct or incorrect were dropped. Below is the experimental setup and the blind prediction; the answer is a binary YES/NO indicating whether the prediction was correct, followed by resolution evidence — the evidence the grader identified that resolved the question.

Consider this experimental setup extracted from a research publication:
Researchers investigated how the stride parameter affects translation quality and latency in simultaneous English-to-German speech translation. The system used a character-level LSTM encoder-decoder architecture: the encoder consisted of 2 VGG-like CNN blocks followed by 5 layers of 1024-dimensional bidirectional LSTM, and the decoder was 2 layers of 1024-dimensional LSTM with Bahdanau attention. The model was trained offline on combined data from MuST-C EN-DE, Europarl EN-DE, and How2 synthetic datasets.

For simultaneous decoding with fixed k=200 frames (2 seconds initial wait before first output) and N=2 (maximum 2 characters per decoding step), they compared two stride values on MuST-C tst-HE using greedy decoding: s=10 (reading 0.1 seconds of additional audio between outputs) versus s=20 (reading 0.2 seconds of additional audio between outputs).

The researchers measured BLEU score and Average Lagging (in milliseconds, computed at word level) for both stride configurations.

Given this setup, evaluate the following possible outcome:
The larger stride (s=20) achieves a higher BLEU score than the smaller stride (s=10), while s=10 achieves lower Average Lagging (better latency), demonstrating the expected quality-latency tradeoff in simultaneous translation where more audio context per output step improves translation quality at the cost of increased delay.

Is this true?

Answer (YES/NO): YES